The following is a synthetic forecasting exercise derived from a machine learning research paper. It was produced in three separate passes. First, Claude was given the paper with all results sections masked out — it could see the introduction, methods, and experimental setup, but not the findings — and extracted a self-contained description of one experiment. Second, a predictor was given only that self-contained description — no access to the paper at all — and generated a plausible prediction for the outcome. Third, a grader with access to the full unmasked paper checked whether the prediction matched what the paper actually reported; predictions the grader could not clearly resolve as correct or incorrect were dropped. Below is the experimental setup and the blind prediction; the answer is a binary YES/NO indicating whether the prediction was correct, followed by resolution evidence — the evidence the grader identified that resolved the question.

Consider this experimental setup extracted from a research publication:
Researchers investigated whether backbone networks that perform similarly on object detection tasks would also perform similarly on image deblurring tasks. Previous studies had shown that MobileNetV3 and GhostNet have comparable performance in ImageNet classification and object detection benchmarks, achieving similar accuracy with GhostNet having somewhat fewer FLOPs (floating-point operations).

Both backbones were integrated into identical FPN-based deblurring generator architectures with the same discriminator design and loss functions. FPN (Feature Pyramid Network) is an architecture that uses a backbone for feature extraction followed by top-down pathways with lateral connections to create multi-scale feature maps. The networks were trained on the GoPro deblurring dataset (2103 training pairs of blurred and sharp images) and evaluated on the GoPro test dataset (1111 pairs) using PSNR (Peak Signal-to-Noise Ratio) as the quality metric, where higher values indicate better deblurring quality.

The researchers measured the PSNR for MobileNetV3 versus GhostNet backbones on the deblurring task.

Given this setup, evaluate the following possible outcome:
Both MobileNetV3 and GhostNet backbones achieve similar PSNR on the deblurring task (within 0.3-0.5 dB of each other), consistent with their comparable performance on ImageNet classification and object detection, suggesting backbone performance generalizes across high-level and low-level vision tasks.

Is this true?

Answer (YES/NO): YES